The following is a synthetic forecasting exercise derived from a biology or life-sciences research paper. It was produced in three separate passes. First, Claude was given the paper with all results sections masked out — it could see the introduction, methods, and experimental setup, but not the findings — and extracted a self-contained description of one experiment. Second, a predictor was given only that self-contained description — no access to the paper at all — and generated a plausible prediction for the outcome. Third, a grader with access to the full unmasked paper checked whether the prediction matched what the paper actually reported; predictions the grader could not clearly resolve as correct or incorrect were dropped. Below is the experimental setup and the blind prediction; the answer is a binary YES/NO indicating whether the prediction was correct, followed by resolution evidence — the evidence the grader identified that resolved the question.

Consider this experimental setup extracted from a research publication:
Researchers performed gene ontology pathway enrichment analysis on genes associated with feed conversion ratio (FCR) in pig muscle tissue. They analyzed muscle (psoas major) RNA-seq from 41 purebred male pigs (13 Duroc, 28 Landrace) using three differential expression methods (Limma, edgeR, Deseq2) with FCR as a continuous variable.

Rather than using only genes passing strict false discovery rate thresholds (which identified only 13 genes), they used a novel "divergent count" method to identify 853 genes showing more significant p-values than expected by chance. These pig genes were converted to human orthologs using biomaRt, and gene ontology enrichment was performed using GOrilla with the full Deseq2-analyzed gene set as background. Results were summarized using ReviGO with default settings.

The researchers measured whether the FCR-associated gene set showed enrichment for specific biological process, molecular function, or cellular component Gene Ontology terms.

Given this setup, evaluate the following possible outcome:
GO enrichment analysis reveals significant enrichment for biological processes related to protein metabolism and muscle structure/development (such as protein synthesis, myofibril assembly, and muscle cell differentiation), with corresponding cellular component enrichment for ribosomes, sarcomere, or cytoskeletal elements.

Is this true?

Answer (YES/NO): NO